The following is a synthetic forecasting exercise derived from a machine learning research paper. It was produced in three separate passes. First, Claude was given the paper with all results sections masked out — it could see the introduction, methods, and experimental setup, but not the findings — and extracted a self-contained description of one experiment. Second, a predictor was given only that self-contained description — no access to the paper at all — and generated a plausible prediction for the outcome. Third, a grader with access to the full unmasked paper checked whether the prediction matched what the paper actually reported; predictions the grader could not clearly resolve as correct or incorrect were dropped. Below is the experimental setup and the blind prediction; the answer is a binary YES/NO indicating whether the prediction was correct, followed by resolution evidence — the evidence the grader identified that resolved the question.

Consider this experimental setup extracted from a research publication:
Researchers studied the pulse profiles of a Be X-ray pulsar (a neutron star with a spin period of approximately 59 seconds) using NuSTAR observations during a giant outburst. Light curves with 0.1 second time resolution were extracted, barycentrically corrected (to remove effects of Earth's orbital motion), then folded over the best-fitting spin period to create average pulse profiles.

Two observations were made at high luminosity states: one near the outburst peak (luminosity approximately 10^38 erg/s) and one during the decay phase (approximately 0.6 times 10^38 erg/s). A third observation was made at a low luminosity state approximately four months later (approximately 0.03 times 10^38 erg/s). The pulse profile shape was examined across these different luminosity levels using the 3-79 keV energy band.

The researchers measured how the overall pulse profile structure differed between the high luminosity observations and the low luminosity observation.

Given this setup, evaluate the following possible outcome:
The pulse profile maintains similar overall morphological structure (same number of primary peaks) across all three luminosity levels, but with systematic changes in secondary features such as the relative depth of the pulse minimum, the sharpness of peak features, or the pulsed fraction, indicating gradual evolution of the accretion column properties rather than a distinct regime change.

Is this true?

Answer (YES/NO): NO